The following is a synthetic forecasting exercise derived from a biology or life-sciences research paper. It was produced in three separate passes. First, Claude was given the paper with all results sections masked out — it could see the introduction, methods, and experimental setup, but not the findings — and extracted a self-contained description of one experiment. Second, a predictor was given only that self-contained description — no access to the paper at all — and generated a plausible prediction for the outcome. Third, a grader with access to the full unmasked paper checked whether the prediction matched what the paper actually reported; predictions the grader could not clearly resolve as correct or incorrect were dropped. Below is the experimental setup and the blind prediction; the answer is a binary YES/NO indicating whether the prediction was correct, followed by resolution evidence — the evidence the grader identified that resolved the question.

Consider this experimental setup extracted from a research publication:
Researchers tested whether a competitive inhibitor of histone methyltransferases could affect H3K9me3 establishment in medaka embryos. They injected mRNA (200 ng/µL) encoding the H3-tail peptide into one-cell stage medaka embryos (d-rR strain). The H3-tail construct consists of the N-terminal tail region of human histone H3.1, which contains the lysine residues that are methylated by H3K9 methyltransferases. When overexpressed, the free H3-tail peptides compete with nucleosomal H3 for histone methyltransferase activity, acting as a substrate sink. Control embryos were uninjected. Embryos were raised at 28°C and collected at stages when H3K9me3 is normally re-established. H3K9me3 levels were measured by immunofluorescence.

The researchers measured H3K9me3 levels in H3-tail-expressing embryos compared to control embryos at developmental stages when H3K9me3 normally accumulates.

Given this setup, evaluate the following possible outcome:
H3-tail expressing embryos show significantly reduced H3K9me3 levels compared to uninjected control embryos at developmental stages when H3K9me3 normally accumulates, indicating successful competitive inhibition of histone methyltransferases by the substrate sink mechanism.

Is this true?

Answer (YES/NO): NO